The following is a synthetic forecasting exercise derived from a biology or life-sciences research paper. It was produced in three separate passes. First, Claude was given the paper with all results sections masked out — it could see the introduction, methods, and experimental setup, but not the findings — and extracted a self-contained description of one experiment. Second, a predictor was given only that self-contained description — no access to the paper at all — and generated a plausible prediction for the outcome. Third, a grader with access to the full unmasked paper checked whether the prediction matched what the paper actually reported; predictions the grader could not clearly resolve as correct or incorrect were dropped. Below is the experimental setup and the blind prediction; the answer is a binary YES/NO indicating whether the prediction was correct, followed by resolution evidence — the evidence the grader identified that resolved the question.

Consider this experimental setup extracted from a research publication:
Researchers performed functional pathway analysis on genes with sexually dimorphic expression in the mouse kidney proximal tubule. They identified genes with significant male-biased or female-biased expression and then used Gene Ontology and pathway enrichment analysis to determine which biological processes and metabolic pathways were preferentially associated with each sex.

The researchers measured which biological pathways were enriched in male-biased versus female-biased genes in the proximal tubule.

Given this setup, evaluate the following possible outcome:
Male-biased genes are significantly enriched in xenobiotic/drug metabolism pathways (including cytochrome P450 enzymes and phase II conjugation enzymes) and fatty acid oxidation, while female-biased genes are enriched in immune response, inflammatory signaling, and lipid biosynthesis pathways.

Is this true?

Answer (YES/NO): NO